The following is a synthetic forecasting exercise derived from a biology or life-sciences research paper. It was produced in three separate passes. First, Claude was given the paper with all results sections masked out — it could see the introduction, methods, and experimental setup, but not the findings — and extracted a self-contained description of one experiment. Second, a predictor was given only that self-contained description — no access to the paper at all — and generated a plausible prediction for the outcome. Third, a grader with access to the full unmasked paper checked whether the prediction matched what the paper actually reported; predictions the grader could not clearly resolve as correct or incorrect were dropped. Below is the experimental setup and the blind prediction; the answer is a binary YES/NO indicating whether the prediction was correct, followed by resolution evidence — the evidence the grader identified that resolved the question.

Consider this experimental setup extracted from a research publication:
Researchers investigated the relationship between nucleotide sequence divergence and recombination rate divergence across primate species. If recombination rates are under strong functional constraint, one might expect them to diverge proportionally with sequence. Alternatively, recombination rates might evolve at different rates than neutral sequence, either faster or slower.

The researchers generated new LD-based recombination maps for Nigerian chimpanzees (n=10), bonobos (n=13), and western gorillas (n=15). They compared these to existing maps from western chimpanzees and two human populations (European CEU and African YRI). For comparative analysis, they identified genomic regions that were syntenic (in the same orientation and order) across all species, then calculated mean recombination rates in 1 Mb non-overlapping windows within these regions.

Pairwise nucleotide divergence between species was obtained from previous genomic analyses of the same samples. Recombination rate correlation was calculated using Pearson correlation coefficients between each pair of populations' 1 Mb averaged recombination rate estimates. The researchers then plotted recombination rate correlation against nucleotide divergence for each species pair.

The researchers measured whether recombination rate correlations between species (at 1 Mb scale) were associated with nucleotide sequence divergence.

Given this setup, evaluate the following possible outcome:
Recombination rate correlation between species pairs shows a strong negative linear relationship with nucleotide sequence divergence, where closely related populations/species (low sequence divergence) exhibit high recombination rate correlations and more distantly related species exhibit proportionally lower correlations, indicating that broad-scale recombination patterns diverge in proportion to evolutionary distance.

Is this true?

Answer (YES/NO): NO